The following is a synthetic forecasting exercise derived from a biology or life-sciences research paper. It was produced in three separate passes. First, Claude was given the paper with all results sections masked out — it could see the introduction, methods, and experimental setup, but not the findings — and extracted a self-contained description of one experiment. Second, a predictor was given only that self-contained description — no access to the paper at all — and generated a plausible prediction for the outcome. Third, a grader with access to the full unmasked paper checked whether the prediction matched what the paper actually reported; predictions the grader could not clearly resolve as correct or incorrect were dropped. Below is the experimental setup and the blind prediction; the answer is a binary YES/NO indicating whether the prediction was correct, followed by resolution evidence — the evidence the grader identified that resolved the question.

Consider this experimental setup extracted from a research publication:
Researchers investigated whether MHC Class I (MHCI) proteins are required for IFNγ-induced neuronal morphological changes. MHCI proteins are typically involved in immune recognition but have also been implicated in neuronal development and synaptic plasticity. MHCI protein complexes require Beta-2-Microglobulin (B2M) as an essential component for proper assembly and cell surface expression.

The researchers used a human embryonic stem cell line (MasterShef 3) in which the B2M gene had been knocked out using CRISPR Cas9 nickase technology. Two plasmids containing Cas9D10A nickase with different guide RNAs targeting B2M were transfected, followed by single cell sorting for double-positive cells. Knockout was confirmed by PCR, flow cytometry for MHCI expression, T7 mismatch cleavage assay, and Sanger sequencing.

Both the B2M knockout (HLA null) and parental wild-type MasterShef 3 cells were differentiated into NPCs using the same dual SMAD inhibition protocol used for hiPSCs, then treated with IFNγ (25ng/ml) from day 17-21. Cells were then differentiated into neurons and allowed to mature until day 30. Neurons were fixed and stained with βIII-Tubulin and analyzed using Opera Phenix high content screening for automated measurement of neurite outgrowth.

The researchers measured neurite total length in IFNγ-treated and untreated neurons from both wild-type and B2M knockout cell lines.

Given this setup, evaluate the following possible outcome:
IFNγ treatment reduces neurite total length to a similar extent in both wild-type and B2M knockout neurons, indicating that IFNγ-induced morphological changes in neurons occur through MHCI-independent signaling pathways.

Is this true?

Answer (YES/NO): NO